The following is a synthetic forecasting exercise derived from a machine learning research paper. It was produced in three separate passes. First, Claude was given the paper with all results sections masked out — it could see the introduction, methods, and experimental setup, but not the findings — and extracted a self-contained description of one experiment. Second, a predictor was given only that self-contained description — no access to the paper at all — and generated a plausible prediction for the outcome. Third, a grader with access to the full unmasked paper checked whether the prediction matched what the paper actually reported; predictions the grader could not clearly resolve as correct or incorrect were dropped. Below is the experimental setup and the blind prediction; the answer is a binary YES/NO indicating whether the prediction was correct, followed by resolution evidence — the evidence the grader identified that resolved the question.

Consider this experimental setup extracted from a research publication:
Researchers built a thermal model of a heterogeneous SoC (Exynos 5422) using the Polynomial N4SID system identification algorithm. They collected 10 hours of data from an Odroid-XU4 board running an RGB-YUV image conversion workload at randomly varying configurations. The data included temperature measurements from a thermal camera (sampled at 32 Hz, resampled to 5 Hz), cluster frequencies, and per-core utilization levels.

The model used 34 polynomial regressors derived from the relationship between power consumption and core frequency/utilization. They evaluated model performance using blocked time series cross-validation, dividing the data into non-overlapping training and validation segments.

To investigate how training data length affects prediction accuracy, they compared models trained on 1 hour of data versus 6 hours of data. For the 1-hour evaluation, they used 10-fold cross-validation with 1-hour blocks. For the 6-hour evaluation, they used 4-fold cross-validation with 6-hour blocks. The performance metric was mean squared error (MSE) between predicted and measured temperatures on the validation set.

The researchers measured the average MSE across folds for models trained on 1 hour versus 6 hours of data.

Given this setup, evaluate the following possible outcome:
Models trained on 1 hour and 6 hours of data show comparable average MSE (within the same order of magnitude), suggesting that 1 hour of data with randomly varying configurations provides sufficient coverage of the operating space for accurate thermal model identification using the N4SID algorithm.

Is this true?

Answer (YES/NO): YES